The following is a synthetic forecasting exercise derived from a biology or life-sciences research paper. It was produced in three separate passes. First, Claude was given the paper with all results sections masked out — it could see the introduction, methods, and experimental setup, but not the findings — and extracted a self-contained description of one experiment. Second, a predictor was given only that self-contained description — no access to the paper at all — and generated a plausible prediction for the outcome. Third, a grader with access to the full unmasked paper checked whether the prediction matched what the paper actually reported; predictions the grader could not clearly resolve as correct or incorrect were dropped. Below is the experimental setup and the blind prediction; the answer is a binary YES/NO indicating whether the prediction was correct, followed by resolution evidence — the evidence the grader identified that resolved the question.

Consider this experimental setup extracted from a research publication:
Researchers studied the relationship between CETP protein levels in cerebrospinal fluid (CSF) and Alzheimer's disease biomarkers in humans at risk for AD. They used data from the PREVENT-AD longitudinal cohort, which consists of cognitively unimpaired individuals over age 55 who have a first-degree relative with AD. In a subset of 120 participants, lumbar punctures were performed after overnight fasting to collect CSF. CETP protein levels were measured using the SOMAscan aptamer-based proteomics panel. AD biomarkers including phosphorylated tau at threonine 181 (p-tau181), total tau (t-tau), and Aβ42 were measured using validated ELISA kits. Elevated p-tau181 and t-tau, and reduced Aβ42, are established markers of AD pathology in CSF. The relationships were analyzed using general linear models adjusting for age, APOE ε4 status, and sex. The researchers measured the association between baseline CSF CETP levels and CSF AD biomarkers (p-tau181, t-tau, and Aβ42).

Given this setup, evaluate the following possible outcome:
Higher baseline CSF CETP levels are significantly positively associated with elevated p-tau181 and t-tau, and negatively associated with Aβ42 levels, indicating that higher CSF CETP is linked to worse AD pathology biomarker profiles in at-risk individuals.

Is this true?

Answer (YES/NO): NO